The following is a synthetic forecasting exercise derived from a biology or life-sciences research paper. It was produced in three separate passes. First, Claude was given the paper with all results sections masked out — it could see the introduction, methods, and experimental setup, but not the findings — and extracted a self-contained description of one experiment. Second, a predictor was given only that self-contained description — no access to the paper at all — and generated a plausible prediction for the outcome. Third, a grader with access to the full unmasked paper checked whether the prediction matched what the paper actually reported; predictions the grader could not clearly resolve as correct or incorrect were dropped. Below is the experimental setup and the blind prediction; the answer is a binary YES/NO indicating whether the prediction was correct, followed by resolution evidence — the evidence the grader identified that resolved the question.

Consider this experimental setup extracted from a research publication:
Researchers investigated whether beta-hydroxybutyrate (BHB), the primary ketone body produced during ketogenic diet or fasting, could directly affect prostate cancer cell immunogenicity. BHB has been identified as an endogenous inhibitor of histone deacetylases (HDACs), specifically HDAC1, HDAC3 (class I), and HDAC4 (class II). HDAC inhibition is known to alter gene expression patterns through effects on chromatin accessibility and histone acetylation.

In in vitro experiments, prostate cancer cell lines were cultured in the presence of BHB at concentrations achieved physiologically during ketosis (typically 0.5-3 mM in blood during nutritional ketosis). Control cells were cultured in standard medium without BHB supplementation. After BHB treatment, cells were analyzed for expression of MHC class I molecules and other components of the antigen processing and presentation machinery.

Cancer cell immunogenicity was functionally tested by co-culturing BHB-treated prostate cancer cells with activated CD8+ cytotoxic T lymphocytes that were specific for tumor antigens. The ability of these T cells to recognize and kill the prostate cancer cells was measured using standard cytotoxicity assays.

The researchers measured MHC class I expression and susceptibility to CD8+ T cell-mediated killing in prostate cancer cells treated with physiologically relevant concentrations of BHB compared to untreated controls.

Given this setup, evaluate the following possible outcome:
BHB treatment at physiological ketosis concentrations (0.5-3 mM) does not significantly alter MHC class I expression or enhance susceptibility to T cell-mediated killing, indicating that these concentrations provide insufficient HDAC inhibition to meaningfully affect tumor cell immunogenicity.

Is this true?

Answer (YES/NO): NO